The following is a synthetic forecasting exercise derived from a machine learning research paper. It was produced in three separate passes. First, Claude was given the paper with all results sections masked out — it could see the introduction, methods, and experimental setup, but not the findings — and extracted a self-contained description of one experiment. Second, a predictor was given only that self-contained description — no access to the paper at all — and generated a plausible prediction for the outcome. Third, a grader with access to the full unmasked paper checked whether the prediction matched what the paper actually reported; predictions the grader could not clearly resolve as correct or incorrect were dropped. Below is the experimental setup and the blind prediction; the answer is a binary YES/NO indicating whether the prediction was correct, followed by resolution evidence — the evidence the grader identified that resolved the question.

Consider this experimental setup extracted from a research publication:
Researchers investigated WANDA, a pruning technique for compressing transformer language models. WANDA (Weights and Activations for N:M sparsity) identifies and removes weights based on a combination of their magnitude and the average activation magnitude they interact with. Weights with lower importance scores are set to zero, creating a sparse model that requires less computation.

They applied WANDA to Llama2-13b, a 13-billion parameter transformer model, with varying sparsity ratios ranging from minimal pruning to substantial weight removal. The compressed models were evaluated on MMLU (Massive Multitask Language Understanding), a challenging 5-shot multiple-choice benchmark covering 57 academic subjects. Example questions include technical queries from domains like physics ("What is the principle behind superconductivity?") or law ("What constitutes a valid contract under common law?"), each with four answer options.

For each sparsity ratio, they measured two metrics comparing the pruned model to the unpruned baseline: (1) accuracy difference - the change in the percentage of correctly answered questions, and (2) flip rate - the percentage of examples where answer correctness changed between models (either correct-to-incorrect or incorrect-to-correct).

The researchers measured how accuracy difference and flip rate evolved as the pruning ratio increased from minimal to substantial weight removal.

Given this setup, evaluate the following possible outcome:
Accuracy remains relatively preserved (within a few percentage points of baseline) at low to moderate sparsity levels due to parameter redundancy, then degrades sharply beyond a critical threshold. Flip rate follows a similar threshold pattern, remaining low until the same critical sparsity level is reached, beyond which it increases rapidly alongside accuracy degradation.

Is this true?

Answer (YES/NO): NO